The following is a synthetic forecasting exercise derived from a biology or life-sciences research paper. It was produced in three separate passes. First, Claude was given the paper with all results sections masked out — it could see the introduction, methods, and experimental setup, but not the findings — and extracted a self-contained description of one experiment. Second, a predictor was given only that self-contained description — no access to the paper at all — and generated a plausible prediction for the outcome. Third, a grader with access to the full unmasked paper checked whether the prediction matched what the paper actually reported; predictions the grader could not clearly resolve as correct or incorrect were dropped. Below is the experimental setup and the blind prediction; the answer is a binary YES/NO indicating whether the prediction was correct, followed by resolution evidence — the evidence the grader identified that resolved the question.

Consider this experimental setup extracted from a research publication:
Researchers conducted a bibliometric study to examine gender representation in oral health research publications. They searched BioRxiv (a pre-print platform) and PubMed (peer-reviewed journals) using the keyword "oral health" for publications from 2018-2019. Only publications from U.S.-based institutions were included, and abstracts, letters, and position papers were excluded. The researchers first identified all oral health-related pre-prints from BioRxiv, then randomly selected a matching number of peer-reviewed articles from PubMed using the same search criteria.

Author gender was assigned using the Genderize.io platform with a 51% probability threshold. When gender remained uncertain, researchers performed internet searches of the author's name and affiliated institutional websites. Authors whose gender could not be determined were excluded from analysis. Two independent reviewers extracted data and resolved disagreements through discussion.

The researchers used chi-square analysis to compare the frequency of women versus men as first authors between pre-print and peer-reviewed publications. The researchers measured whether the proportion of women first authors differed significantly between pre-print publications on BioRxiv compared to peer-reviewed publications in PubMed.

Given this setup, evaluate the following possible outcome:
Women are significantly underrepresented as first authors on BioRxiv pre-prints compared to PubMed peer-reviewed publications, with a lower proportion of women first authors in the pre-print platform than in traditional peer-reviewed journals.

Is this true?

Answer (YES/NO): YES